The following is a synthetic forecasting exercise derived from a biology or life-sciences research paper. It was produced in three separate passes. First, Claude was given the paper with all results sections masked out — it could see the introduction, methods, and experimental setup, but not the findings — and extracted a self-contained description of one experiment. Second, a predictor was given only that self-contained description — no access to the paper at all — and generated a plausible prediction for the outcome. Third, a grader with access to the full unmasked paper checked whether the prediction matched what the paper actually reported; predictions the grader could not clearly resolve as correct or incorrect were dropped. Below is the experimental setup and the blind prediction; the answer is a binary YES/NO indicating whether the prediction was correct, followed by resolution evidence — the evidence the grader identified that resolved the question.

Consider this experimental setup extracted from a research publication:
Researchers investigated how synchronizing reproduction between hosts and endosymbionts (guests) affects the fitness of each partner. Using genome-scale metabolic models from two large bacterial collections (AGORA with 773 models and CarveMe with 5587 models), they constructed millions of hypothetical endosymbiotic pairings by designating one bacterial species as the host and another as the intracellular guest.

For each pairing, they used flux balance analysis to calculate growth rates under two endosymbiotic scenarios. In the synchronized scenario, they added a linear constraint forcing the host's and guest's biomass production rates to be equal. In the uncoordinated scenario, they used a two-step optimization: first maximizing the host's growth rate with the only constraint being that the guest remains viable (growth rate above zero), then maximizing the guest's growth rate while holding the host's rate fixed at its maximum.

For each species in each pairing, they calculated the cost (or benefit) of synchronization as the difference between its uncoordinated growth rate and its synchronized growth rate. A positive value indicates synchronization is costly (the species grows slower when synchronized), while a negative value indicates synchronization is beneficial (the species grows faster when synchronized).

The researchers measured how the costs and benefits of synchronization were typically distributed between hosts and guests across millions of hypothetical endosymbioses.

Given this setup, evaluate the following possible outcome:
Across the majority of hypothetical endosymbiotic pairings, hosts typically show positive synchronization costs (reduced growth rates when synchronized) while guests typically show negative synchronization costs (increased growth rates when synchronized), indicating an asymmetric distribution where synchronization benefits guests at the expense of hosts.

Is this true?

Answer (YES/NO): YES